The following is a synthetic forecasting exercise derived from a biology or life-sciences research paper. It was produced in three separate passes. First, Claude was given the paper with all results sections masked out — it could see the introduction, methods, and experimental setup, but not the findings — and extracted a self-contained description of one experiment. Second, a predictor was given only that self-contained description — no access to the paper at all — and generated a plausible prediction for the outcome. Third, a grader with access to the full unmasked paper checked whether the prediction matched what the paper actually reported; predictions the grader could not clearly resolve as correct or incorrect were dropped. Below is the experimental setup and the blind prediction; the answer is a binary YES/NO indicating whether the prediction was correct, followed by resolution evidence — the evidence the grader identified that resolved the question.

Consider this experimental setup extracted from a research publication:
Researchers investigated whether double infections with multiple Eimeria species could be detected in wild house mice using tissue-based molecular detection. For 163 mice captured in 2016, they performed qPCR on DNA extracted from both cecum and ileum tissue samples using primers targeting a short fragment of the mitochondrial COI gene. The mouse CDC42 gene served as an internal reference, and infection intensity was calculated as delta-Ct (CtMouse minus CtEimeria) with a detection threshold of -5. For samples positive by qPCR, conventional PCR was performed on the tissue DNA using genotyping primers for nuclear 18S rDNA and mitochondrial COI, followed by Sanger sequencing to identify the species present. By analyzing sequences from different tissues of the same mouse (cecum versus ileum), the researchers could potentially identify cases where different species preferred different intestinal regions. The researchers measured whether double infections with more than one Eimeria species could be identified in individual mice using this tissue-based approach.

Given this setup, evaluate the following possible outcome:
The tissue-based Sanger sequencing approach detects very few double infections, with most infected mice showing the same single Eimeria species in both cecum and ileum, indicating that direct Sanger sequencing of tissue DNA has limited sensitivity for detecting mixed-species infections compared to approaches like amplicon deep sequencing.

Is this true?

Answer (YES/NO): NO